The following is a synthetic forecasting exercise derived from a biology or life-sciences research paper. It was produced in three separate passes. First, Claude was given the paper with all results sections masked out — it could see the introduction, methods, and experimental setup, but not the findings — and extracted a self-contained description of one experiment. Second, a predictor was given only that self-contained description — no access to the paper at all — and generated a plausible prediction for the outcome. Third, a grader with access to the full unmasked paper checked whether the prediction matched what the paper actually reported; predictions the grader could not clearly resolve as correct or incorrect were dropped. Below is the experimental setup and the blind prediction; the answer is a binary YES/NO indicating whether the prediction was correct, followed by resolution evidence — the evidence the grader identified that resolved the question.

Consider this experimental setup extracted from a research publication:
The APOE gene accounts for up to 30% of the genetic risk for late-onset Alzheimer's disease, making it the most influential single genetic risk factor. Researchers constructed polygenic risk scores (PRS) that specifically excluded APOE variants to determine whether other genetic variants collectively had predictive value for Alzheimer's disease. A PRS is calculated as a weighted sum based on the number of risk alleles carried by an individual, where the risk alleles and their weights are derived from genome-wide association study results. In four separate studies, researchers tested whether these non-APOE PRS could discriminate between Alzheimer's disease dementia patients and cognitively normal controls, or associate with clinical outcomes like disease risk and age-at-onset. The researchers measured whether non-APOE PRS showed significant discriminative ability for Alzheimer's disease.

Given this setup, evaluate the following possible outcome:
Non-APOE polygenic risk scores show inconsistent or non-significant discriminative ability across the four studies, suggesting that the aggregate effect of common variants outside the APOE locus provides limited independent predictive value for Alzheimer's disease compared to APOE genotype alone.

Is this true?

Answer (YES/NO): NO